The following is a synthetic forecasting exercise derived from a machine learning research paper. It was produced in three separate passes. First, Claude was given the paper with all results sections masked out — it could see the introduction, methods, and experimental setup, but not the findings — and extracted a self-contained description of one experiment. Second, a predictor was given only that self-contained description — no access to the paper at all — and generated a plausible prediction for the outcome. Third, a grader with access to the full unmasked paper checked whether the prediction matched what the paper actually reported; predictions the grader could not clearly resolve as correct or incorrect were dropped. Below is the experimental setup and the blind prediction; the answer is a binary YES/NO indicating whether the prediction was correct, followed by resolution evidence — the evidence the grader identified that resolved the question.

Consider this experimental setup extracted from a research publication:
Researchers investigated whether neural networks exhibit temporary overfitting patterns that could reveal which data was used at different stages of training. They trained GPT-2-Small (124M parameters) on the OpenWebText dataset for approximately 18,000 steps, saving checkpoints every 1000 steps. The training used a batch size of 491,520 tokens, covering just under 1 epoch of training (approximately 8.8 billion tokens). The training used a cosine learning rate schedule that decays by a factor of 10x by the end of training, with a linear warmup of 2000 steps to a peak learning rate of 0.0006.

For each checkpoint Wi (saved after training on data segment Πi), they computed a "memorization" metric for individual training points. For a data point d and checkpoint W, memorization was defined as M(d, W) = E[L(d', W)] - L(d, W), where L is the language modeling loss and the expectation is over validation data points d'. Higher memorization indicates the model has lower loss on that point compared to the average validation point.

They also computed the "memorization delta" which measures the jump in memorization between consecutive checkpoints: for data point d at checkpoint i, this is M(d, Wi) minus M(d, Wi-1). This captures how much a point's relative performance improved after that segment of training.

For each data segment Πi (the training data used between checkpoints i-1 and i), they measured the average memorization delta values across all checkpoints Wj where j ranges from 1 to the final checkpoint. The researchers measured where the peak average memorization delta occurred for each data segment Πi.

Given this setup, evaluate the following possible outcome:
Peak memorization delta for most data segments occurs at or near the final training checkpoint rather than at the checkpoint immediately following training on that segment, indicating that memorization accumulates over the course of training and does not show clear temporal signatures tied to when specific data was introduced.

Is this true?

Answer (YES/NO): NO